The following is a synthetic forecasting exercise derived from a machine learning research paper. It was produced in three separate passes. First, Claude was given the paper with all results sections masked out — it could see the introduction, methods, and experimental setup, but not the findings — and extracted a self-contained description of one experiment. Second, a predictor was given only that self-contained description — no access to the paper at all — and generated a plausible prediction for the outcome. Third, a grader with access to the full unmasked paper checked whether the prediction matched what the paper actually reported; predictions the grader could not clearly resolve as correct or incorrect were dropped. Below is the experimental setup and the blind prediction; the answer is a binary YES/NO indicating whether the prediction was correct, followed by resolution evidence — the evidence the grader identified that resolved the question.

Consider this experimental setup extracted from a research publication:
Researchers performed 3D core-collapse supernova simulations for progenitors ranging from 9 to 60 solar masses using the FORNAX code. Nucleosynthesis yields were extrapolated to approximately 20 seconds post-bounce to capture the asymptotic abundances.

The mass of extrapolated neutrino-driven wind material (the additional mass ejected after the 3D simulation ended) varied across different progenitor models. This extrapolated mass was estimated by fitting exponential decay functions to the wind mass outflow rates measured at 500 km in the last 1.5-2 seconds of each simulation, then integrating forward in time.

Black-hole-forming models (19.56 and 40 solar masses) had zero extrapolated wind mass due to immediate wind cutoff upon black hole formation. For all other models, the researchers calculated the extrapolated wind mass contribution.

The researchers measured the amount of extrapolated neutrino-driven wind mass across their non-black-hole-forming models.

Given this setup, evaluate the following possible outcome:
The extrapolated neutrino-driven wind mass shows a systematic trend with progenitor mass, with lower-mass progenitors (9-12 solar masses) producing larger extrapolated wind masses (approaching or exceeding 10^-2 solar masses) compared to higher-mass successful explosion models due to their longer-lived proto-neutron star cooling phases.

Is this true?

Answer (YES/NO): NO